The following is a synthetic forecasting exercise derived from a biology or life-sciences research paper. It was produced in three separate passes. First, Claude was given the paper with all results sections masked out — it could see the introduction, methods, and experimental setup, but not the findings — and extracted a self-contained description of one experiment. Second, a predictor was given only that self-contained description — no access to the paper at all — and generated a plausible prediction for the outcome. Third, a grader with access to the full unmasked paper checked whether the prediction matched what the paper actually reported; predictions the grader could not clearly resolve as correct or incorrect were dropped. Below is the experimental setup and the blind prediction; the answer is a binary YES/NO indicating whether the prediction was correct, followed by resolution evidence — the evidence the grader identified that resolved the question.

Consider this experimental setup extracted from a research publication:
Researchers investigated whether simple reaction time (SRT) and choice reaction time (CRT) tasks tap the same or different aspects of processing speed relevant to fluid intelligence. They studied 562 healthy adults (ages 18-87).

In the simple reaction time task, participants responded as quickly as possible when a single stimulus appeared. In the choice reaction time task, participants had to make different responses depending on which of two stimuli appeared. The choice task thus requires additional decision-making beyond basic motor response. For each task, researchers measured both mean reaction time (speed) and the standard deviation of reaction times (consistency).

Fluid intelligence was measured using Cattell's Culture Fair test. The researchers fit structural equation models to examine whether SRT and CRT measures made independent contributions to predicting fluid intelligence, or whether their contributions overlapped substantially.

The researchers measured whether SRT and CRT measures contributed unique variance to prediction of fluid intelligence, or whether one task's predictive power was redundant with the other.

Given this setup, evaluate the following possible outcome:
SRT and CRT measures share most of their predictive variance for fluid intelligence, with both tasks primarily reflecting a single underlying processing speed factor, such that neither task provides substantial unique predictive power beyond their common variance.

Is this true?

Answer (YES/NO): NO